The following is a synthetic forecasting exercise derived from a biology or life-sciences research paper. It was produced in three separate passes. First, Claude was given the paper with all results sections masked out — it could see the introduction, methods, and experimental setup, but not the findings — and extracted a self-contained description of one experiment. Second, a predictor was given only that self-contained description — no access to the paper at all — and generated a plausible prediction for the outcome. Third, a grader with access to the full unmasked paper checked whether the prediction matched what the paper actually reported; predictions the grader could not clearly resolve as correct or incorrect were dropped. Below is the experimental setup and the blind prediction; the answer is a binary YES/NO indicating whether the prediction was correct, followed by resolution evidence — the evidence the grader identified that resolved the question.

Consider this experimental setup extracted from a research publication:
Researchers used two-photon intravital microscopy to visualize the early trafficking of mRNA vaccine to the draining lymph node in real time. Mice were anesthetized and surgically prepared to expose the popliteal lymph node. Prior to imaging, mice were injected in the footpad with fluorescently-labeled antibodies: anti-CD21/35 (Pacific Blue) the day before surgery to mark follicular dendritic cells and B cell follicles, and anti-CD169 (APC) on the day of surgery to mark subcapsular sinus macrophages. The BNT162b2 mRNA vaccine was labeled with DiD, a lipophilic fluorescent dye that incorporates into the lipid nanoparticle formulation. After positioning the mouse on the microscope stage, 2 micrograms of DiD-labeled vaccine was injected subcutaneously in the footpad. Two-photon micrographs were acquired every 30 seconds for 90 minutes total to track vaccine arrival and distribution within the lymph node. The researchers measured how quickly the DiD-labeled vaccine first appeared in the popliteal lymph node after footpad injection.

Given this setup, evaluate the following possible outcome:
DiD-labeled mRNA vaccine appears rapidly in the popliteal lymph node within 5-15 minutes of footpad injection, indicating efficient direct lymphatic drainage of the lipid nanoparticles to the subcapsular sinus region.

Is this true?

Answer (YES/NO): NO